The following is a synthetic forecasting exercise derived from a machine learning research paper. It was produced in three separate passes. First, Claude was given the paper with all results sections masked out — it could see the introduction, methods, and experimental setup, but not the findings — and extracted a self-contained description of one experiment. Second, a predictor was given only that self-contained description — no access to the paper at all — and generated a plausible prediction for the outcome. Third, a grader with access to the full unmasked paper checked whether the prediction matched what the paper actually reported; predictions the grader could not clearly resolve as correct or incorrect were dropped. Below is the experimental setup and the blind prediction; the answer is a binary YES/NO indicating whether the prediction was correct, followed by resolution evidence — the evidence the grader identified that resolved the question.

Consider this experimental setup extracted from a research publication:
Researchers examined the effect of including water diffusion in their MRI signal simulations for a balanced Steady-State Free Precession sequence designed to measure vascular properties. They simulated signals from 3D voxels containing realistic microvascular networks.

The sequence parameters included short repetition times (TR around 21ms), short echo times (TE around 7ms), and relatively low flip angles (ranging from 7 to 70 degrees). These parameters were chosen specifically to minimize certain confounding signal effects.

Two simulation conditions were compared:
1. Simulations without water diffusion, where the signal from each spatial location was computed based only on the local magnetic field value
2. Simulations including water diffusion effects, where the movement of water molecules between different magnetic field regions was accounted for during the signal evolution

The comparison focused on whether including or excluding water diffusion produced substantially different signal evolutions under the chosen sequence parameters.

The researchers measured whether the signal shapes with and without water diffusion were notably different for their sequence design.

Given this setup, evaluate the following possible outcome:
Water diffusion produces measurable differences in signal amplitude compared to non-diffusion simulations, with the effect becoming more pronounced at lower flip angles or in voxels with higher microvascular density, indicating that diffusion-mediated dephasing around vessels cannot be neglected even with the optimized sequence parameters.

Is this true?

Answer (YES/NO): NO